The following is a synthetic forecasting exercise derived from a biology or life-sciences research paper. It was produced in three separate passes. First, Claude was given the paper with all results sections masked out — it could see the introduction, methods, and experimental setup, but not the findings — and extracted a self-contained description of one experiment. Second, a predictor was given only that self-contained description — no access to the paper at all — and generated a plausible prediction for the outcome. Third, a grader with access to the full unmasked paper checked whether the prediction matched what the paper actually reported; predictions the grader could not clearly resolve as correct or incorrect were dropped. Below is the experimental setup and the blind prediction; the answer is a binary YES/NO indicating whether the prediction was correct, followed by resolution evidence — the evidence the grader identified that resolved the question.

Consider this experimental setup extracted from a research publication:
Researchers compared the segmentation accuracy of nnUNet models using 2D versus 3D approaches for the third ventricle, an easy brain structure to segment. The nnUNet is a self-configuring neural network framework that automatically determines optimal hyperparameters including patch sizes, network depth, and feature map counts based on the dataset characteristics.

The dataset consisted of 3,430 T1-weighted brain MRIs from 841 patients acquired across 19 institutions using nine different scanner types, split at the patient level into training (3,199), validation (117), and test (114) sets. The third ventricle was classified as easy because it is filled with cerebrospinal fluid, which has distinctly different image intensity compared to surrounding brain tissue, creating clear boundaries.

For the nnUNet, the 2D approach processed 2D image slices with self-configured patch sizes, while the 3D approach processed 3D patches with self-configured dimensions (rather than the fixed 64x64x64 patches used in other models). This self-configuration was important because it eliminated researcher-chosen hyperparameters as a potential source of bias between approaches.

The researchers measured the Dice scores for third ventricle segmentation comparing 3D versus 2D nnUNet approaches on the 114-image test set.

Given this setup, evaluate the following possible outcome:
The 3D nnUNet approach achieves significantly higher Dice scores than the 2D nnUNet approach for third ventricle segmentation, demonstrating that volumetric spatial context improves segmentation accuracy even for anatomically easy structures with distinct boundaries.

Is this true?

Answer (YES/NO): YES